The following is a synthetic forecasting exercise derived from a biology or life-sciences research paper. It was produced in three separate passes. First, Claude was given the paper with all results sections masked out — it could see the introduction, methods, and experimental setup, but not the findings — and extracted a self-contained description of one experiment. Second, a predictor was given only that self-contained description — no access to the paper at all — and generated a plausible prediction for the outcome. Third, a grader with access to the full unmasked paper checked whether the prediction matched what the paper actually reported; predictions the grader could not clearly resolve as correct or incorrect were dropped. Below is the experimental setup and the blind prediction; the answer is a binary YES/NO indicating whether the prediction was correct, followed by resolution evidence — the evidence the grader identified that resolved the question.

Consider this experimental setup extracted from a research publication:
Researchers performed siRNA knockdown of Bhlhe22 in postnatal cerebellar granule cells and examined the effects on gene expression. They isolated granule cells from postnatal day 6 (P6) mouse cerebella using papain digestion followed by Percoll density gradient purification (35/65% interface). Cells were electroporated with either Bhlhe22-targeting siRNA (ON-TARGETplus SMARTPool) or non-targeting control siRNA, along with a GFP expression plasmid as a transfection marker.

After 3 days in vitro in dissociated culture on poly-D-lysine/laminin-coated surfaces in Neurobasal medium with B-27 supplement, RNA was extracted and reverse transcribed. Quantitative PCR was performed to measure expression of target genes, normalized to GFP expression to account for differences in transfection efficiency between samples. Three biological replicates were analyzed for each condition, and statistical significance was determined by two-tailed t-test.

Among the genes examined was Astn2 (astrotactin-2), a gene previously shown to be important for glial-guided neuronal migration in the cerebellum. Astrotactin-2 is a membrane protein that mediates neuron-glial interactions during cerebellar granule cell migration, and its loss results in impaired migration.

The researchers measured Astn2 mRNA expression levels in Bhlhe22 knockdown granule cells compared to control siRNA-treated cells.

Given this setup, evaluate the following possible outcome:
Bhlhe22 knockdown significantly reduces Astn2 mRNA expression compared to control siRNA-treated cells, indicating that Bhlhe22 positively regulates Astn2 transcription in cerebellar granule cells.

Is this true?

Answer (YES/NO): YES